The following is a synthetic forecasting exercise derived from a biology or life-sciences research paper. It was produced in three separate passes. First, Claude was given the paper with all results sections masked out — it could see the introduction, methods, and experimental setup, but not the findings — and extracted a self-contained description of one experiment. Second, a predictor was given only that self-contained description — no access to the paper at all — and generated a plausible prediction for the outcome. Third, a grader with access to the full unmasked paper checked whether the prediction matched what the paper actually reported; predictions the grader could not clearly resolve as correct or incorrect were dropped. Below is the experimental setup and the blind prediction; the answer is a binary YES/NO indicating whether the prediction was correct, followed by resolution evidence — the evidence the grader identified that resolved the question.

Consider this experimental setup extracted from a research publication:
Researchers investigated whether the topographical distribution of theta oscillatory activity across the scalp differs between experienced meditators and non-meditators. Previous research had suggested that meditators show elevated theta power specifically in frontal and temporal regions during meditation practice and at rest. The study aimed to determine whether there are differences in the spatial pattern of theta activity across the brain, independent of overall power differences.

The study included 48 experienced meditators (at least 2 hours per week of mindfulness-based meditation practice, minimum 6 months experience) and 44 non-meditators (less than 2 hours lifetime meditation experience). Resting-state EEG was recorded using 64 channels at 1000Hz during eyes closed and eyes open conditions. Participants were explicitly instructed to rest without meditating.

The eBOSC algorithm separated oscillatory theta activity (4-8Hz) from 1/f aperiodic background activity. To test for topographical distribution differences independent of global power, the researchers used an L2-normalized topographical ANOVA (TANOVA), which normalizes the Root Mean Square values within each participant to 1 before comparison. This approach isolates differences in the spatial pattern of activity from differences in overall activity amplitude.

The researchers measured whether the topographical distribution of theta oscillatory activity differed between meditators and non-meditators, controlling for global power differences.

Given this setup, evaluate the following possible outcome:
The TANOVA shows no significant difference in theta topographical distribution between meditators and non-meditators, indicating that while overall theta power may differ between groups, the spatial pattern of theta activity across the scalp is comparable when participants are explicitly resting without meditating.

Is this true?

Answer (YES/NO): NO